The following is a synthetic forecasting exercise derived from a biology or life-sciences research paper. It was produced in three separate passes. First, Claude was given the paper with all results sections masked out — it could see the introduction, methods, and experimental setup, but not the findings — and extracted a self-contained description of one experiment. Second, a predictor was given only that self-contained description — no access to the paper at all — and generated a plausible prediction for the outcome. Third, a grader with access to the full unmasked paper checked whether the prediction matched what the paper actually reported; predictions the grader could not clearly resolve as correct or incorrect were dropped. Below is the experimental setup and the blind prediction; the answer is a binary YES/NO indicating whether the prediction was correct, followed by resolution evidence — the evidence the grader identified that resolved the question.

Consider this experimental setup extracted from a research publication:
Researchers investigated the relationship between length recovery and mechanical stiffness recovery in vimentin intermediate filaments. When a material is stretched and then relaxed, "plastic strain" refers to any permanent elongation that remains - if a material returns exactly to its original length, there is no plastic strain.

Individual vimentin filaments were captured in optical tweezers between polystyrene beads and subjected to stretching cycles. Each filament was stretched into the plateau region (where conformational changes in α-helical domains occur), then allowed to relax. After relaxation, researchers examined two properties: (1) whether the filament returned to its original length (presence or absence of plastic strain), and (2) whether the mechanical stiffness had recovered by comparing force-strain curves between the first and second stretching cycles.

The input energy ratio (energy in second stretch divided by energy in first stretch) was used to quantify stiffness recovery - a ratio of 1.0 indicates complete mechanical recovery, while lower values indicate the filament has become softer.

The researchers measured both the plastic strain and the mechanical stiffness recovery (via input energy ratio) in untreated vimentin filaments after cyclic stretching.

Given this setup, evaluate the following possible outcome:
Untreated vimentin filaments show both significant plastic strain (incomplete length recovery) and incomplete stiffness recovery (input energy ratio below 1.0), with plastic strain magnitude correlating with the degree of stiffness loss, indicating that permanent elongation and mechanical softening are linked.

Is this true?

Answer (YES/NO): NO